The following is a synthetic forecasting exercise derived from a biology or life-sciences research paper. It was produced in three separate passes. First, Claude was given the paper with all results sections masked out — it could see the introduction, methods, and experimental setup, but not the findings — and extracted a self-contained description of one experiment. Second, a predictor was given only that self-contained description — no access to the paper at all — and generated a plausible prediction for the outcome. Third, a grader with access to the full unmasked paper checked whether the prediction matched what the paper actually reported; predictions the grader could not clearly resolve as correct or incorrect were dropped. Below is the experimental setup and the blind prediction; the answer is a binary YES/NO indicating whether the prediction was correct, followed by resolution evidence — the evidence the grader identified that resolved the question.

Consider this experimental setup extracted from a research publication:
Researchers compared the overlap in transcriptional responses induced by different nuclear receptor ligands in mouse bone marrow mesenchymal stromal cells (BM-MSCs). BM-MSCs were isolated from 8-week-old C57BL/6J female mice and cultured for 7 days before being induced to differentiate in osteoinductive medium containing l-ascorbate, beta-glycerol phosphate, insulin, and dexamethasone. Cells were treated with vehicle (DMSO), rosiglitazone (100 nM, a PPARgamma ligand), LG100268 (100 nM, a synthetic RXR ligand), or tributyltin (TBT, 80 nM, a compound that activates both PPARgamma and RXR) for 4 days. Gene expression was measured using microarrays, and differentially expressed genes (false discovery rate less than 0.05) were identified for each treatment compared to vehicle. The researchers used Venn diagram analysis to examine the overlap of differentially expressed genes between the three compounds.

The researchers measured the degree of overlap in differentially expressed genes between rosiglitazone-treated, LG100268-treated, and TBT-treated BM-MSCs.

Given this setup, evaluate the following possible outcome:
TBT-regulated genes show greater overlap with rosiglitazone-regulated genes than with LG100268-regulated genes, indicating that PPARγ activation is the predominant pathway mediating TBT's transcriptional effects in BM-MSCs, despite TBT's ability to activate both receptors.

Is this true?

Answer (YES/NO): NO